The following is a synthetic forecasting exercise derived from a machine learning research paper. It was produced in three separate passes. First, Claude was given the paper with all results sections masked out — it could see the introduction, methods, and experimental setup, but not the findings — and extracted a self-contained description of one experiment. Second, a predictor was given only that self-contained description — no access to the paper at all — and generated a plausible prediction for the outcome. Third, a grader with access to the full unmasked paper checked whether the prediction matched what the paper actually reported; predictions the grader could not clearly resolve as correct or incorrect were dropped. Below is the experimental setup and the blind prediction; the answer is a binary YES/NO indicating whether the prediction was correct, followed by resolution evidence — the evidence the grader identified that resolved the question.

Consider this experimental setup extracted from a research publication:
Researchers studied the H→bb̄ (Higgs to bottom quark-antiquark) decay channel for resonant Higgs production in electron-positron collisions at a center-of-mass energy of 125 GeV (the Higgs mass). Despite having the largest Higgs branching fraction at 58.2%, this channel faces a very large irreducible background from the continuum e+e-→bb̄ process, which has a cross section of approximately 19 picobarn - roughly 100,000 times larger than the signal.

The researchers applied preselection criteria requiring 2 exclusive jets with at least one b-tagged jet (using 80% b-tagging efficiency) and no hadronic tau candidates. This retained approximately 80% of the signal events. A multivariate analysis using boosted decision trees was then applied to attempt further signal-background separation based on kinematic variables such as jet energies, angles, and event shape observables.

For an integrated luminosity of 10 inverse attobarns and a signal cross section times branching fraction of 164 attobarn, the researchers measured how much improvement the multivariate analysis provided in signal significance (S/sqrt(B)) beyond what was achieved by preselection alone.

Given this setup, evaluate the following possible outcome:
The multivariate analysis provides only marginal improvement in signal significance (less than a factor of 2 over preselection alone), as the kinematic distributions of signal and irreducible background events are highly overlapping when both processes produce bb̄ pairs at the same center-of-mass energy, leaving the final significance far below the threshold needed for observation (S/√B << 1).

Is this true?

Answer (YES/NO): YES